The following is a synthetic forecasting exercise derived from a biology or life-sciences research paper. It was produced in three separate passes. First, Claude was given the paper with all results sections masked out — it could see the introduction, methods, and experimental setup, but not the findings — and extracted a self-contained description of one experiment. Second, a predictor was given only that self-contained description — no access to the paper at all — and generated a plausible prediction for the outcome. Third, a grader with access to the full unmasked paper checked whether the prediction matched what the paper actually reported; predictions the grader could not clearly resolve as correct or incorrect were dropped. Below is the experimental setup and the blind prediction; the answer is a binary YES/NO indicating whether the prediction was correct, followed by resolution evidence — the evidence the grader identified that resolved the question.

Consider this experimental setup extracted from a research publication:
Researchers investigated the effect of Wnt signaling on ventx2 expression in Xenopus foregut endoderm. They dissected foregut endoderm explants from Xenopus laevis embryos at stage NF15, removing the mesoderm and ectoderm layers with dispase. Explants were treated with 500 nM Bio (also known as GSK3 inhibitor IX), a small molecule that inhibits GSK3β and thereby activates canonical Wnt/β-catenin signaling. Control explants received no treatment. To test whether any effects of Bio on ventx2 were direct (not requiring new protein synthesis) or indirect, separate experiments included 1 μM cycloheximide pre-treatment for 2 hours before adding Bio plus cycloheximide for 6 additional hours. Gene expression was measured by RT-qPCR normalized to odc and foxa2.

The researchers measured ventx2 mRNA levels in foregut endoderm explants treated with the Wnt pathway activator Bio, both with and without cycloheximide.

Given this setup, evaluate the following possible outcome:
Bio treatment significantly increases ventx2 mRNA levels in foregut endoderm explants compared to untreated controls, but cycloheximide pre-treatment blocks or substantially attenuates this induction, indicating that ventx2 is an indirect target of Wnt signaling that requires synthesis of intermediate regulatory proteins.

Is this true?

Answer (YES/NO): NO